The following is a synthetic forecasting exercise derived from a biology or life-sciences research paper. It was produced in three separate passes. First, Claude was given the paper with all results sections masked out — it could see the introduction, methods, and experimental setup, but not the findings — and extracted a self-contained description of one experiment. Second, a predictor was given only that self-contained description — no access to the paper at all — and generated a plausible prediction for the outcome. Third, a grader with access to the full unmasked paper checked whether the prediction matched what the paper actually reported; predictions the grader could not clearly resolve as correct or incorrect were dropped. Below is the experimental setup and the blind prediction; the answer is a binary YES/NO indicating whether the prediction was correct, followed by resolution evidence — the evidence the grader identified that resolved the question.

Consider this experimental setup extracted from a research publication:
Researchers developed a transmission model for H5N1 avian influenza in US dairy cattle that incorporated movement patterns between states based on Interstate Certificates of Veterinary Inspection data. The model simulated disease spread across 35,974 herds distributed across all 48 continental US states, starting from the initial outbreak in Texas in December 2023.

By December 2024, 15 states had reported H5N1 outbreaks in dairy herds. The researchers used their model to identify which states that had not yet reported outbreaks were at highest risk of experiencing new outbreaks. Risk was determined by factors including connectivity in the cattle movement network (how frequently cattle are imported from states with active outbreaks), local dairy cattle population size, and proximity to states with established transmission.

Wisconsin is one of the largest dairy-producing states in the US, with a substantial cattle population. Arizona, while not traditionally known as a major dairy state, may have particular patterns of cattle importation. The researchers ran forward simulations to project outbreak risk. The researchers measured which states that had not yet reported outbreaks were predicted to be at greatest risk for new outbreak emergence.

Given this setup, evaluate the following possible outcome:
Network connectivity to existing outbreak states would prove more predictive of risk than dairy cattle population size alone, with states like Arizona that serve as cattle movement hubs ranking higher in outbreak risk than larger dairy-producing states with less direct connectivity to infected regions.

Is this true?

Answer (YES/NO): NO